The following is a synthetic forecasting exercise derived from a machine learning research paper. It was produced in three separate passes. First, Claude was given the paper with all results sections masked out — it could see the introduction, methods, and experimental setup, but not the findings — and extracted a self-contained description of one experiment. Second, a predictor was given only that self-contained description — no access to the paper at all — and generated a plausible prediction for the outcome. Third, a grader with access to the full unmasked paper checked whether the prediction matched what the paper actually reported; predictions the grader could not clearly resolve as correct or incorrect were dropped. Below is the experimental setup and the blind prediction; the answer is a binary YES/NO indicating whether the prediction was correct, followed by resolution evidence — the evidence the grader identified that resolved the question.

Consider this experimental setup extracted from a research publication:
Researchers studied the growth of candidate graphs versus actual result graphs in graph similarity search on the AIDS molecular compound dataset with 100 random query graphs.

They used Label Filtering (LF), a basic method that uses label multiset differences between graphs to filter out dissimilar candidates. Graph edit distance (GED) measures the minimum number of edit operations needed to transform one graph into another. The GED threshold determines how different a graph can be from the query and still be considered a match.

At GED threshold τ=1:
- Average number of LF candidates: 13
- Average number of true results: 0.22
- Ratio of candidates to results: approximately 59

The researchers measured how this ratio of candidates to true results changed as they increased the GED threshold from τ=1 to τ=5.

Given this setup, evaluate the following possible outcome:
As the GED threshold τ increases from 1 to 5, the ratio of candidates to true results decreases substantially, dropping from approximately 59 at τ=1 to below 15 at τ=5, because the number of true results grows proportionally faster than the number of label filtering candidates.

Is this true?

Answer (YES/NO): NO